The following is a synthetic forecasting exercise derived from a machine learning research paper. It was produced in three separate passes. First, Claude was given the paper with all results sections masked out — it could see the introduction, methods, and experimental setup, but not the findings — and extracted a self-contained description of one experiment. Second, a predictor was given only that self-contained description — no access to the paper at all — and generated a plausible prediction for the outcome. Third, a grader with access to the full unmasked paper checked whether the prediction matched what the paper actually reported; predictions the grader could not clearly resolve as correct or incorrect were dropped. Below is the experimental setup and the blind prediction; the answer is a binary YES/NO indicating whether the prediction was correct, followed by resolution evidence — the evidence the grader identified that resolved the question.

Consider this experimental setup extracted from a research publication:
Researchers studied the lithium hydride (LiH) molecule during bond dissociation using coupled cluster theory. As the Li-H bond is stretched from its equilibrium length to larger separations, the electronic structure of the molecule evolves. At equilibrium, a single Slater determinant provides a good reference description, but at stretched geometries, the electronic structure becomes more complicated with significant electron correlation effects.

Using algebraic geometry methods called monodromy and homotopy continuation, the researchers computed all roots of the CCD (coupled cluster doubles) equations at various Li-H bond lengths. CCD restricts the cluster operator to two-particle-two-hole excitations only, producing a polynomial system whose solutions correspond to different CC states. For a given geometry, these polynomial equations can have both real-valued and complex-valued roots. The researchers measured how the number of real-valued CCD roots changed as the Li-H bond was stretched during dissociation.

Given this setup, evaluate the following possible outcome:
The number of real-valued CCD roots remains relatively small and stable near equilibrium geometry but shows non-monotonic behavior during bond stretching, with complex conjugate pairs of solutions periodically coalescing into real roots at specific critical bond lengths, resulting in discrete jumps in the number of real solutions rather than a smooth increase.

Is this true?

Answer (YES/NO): NO